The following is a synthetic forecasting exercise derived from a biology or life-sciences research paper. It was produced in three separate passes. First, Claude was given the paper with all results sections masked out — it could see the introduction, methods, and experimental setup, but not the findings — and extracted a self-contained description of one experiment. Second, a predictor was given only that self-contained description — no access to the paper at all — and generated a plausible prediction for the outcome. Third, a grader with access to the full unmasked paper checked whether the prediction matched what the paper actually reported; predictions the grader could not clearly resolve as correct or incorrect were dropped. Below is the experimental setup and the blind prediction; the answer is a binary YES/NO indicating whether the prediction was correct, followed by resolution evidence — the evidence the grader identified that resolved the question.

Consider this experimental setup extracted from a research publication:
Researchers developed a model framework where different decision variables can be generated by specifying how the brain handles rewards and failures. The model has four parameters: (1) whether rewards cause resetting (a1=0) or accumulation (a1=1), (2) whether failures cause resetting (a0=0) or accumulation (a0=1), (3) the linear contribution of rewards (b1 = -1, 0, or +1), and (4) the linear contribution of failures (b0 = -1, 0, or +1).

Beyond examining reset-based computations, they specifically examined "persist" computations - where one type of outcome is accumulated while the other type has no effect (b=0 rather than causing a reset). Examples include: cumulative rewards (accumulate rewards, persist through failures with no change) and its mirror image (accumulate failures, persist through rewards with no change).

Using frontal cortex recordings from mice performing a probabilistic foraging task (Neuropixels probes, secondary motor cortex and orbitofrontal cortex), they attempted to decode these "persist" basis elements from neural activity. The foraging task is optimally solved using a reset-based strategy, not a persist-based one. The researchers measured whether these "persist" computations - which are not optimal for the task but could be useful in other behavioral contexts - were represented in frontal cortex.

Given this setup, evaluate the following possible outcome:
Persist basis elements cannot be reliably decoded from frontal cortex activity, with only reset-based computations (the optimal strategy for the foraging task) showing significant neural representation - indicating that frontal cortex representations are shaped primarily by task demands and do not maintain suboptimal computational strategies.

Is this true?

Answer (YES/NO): NO